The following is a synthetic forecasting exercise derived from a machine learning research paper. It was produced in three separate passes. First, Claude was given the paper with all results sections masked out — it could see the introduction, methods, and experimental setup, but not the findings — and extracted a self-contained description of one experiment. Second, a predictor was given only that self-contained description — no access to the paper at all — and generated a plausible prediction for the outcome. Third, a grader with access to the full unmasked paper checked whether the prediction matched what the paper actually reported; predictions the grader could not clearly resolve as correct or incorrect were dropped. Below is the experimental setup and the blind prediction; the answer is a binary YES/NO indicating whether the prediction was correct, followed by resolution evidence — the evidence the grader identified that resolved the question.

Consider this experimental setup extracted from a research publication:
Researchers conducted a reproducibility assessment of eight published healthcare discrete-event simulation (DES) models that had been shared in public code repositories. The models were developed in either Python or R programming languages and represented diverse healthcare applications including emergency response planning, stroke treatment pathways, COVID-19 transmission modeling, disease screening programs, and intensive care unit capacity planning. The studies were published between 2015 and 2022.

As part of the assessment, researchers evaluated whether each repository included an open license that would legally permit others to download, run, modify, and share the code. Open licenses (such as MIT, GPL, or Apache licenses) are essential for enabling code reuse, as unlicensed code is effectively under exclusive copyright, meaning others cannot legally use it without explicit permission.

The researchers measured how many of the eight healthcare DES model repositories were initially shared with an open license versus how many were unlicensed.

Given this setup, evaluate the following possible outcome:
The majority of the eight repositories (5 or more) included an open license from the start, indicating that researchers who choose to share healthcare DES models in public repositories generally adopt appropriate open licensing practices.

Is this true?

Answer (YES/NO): NO